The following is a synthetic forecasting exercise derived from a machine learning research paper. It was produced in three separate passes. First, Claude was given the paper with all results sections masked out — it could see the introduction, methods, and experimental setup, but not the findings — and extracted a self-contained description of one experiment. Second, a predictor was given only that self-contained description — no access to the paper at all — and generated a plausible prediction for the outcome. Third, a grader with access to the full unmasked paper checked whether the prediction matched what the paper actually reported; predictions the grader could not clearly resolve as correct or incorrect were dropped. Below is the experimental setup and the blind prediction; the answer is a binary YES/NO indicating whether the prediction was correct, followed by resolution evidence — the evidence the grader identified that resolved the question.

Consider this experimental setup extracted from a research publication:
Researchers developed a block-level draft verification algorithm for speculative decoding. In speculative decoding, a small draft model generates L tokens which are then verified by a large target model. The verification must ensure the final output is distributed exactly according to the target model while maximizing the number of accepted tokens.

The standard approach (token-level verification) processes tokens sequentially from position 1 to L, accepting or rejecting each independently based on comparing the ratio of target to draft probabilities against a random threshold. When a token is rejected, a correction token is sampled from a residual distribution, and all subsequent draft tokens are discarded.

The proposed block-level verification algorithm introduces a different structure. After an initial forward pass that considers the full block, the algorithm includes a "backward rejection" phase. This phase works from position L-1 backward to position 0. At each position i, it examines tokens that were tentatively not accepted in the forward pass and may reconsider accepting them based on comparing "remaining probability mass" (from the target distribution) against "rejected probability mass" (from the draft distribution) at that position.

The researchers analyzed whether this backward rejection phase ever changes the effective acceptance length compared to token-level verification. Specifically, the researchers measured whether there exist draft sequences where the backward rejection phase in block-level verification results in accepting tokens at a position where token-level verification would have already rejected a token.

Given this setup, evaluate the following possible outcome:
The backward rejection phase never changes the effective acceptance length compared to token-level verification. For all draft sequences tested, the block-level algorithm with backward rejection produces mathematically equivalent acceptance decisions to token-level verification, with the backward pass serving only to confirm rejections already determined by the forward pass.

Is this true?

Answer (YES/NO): NO